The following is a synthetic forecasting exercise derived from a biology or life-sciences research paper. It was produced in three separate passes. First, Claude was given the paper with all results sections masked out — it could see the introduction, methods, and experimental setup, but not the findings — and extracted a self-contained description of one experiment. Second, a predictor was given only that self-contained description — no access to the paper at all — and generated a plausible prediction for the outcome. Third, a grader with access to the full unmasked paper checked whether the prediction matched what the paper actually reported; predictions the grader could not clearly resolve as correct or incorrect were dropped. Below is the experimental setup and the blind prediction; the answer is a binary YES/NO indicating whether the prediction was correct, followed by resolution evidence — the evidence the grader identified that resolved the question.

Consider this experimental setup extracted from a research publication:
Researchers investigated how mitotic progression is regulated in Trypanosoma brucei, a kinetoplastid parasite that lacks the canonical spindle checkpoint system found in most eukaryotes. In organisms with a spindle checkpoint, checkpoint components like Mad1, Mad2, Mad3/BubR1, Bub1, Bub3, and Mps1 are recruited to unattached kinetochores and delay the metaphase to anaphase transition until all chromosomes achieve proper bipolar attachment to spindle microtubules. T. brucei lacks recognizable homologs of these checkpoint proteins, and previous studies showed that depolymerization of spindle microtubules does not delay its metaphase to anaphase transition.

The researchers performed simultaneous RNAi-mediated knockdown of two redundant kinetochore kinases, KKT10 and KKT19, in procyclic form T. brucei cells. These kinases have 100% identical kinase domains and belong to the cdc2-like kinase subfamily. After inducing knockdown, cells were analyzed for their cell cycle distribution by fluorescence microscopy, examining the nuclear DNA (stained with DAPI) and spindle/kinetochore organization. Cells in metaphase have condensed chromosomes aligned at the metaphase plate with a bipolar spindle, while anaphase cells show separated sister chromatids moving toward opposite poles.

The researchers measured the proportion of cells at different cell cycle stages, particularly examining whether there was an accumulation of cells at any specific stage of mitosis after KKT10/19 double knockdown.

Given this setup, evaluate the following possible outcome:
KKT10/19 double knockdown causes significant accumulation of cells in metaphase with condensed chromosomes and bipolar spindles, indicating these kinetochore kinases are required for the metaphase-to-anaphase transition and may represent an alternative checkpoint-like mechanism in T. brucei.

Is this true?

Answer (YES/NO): YES